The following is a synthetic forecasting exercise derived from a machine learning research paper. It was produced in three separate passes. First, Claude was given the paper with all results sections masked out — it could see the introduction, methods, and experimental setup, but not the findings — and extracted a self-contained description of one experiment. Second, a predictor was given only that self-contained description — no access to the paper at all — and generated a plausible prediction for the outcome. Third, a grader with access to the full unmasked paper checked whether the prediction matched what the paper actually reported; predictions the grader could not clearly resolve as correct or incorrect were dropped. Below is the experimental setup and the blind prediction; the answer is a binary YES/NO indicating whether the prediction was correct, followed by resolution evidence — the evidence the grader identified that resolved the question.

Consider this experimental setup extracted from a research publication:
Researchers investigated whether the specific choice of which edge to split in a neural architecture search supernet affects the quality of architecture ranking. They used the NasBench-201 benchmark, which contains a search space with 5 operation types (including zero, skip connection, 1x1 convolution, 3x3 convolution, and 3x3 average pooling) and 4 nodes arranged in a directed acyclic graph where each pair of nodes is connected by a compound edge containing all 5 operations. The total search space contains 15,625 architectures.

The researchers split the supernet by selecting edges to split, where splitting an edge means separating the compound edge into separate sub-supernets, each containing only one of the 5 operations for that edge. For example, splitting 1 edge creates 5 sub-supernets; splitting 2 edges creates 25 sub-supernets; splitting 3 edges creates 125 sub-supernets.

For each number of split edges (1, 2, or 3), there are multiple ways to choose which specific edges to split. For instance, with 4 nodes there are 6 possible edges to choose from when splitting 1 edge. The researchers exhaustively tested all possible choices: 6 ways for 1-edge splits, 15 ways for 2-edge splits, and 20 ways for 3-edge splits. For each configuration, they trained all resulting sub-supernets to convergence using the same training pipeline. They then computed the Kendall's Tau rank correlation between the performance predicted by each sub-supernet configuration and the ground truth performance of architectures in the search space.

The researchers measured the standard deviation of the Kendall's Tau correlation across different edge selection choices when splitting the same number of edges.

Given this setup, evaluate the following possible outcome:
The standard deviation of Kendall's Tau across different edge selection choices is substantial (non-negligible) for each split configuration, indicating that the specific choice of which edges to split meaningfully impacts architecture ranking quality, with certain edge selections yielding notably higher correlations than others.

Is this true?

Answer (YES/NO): NO